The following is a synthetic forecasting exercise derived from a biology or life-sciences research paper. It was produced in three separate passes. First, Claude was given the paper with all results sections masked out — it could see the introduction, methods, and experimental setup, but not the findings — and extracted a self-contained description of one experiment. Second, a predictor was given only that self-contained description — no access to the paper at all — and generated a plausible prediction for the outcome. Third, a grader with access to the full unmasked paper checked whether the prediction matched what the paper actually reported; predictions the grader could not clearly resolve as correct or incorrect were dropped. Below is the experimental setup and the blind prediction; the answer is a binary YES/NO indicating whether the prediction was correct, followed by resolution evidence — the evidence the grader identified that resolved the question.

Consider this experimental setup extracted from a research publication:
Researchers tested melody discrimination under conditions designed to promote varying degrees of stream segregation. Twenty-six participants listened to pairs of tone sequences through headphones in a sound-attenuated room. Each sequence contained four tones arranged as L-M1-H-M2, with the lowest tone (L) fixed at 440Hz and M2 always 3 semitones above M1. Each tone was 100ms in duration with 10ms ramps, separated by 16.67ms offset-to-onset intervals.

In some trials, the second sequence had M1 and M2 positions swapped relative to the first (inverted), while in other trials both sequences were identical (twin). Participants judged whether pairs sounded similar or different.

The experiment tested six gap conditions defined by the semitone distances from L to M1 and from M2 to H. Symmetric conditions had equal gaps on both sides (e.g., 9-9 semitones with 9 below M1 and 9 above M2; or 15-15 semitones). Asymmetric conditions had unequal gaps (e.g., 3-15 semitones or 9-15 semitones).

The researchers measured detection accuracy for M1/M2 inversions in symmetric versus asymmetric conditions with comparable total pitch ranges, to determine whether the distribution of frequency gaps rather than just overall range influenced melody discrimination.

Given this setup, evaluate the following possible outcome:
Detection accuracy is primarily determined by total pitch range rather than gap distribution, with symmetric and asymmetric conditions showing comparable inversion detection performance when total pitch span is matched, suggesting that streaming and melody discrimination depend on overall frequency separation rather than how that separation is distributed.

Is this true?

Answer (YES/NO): NO